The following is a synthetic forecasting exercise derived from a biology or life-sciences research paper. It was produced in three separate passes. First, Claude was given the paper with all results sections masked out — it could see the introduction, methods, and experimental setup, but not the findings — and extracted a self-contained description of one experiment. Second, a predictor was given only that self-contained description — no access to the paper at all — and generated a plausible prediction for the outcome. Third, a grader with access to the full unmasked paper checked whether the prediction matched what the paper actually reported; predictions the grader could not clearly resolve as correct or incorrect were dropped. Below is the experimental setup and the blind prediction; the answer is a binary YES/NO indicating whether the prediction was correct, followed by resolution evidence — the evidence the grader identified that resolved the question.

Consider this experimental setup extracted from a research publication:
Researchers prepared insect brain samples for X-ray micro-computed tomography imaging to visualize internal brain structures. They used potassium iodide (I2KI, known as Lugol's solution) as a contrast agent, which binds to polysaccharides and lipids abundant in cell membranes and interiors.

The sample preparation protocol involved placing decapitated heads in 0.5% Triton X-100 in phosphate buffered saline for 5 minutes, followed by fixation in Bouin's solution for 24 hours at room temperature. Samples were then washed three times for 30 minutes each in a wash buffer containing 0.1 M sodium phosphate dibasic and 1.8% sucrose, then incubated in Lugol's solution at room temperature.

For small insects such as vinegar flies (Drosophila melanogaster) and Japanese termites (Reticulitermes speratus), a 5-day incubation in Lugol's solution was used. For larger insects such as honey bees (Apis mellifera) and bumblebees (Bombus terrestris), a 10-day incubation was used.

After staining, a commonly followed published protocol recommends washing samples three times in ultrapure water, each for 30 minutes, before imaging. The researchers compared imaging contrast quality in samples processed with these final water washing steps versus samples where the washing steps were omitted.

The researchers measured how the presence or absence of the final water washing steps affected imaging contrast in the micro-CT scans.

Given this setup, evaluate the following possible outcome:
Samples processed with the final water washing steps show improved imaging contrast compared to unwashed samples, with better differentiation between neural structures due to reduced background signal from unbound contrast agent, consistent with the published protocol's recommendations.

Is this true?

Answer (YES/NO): NO